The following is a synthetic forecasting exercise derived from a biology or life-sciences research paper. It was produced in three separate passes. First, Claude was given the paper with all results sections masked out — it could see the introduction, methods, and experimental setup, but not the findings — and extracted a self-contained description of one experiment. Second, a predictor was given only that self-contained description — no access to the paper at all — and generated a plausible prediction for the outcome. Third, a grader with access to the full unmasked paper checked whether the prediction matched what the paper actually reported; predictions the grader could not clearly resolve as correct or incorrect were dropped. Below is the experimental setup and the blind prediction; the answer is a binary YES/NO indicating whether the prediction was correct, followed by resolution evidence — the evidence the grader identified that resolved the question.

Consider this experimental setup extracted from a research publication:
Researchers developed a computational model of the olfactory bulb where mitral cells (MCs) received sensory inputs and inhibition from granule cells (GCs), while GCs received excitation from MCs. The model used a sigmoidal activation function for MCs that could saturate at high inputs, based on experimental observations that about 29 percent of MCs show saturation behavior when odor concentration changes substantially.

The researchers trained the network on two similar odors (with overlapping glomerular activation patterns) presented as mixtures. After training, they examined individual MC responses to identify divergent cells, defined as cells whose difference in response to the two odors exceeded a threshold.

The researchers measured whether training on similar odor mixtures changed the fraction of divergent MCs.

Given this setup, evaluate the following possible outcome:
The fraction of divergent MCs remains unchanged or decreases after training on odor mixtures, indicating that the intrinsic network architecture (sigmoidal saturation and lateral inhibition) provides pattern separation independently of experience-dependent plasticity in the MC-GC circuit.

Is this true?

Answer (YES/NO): NO